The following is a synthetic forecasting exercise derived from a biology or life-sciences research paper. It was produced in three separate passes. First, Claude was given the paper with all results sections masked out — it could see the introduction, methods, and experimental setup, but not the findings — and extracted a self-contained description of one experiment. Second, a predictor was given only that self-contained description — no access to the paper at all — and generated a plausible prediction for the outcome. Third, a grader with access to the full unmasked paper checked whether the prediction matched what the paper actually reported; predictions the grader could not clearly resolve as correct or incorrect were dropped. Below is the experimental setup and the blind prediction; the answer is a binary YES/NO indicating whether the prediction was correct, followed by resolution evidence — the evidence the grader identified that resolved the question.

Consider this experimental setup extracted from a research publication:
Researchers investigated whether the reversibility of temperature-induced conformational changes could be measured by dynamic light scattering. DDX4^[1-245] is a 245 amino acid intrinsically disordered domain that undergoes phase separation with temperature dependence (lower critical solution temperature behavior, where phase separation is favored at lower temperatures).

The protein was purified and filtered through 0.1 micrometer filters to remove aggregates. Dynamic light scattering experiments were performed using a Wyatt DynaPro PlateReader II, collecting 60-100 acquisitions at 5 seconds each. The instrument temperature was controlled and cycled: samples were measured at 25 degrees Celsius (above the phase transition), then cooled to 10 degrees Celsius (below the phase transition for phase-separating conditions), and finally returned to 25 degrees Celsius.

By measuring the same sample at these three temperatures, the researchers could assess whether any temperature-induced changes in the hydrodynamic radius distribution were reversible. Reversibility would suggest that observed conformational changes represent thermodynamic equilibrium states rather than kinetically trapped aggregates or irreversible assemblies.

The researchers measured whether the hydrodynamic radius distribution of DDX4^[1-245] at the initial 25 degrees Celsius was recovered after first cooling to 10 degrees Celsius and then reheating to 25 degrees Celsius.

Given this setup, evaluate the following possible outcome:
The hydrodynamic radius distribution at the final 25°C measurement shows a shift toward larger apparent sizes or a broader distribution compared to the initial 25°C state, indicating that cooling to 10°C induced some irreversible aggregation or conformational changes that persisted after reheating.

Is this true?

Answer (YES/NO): NO